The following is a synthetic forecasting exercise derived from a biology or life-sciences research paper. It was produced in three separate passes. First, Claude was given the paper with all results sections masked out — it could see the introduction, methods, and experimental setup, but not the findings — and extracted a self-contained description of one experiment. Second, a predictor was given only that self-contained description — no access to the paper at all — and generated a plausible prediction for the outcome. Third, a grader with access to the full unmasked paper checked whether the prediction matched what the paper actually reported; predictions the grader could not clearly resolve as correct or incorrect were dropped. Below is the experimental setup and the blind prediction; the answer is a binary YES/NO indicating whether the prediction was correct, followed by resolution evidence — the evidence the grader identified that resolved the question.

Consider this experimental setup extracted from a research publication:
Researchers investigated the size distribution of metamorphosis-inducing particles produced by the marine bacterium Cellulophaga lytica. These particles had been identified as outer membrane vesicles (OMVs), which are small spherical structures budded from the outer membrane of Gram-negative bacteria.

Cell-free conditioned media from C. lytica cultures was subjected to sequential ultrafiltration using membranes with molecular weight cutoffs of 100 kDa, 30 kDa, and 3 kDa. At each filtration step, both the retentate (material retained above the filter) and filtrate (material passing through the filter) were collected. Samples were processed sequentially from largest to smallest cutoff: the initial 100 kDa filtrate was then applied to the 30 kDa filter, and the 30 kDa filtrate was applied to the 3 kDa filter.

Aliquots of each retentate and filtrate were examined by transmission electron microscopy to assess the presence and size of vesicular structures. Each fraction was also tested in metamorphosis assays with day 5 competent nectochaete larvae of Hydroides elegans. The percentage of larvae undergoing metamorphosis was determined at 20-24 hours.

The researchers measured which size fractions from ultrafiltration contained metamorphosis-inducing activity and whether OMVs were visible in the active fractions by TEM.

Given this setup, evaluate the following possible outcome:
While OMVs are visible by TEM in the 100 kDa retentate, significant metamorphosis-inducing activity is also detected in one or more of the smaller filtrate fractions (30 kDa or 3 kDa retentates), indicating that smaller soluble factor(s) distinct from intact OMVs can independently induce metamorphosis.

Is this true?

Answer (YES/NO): YES